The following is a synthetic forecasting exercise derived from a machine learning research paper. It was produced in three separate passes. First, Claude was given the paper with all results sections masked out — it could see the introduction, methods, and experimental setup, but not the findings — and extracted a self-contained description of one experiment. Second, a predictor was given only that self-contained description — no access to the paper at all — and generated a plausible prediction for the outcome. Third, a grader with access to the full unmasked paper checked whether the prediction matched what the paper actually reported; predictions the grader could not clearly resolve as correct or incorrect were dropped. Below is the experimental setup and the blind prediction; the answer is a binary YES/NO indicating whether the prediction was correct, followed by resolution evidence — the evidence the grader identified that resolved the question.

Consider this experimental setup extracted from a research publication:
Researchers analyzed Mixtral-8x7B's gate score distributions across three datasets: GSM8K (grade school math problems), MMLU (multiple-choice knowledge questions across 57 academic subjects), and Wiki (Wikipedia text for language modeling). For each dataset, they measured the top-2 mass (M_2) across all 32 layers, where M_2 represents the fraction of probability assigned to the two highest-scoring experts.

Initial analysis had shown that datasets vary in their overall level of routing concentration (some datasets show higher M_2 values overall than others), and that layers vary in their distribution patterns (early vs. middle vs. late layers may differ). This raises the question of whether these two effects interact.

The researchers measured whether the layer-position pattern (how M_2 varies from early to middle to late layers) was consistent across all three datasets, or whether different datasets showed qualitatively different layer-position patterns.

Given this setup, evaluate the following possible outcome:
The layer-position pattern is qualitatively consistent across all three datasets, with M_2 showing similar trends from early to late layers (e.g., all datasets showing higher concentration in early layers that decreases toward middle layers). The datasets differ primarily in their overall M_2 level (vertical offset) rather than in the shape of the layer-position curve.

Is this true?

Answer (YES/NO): YES